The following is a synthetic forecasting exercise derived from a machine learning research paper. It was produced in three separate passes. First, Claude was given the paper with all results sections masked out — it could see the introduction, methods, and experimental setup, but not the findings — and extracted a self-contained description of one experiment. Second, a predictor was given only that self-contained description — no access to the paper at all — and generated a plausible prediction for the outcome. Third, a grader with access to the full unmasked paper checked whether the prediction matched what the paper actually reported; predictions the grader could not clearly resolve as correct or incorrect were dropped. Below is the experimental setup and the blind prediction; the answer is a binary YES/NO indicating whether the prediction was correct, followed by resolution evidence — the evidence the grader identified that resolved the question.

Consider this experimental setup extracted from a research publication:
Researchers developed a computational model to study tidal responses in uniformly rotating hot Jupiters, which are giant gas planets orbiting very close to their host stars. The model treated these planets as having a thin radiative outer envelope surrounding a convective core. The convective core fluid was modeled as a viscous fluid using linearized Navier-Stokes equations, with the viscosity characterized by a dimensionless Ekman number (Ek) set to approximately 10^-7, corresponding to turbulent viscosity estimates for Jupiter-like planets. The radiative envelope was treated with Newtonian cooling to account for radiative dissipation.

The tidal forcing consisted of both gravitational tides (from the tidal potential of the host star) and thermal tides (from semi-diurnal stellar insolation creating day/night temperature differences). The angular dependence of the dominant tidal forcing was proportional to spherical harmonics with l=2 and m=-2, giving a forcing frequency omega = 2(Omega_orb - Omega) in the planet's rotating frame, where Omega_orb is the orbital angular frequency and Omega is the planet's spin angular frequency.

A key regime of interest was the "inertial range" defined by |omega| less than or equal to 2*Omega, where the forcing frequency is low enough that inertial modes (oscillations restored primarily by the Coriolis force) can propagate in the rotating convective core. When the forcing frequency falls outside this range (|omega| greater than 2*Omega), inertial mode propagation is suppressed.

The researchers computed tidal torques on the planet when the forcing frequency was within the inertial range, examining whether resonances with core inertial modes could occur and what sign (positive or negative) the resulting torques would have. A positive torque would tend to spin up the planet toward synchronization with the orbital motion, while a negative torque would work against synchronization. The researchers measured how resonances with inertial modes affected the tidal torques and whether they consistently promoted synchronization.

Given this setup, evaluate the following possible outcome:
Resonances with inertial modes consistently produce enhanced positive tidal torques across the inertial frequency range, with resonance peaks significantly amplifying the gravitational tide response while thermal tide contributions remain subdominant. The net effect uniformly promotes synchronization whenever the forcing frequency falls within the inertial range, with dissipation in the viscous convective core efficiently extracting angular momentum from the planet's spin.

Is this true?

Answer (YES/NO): NO